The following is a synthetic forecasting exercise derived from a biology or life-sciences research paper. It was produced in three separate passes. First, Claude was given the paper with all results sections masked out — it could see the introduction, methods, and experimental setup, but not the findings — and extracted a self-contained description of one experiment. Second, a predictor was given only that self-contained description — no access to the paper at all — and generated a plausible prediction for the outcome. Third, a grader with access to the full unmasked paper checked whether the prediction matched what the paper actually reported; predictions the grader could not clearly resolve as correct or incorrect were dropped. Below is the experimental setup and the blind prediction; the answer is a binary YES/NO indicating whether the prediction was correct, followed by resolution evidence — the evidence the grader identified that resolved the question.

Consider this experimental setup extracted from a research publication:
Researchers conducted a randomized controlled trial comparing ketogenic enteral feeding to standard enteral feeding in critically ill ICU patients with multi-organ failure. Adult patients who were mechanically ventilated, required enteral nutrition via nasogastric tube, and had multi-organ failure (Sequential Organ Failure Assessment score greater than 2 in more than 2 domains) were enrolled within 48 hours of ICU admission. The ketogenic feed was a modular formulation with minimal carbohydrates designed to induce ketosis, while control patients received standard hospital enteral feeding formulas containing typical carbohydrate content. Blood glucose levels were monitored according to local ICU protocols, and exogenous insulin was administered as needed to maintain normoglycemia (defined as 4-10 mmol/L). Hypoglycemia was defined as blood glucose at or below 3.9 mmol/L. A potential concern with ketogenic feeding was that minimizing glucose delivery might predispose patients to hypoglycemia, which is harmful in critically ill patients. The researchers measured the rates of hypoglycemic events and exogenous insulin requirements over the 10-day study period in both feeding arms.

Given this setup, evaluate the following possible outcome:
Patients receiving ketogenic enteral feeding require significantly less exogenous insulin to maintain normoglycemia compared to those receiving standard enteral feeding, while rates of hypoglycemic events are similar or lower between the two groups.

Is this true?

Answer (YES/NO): YES